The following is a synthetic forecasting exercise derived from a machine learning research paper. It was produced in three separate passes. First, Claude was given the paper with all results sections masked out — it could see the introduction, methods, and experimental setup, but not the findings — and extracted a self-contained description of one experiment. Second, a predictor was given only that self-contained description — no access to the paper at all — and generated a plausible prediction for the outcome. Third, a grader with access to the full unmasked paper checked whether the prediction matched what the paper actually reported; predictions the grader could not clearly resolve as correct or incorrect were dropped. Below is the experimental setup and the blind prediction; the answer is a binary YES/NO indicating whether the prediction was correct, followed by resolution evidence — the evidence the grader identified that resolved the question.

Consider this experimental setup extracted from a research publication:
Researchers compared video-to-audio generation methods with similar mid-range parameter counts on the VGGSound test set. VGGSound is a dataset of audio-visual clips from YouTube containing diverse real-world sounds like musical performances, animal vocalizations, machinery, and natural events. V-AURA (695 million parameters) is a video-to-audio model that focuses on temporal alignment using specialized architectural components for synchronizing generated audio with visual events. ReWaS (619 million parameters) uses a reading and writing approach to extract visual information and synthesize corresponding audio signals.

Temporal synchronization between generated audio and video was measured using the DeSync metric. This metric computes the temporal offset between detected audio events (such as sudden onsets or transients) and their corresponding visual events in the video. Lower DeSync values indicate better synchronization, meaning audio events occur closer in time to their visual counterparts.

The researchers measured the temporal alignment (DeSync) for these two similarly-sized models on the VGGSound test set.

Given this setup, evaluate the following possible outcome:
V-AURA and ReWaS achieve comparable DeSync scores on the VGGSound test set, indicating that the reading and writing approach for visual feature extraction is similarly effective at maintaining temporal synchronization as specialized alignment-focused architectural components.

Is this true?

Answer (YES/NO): NO